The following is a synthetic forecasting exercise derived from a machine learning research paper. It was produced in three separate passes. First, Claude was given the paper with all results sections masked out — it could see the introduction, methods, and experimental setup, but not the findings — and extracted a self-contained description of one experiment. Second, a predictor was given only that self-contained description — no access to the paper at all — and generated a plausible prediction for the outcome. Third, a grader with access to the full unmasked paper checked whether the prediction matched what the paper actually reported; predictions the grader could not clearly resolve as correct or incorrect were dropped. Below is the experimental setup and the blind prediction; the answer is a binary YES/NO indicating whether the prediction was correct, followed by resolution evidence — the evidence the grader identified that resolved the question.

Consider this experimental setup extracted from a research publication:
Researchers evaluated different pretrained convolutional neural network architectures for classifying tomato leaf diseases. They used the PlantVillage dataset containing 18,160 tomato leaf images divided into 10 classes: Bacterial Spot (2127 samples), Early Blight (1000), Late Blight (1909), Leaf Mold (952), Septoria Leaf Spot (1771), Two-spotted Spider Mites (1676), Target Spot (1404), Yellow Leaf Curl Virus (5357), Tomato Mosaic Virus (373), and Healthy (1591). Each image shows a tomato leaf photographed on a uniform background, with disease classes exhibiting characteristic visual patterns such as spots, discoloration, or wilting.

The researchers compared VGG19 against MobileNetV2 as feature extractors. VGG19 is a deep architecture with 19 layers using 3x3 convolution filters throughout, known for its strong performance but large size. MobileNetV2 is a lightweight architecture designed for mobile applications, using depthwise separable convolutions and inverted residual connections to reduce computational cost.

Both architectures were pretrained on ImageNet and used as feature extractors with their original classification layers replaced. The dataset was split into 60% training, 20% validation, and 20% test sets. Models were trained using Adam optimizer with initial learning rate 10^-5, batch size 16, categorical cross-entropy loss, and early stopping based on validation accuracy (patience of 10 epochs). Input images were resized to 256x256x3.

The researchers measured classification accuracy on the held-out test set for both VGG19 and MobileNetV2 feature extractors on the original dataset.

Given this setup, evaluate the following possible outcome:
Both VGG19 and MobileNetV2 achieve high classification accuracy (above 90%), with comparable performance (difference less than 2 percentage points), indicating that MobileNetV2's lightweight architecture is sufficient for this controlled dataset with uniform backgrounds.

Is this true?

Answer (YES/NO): NO